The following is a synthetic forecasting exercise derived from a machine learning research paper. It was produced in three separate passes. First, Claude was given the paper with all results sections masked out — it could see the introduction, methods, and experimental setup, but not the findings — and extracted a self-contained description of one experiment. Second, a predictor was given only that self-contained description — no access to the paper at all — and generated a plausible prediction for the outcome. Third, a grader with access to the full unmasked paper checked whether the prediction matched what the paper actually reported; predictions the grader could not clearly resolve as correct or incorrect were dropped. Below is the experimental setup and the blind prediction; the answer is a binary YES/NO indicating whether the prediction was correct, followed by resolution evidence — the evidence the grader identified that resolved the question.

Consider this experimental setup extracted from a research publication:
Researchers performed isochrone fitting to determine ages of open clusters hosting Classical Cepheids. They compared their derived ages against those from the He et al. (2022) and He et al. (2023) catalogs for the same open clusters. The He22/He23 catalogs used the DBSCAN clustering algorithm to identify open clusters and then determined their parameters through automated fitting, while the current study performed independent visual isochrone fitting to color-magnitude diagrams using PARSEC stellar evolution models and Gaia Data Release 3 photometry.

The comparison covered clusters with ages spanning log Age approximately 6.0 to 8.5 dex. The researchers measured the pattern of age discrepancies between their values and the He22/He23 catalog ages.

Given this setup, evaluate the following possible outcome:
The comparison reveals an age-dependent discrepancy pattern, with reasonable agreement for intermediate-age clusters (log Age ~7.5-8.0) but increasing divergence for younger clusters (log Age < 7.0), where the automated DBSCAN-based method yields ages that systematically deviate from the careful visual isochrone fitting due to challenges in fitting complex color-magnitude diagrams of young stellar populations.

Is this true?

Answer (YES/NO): NO